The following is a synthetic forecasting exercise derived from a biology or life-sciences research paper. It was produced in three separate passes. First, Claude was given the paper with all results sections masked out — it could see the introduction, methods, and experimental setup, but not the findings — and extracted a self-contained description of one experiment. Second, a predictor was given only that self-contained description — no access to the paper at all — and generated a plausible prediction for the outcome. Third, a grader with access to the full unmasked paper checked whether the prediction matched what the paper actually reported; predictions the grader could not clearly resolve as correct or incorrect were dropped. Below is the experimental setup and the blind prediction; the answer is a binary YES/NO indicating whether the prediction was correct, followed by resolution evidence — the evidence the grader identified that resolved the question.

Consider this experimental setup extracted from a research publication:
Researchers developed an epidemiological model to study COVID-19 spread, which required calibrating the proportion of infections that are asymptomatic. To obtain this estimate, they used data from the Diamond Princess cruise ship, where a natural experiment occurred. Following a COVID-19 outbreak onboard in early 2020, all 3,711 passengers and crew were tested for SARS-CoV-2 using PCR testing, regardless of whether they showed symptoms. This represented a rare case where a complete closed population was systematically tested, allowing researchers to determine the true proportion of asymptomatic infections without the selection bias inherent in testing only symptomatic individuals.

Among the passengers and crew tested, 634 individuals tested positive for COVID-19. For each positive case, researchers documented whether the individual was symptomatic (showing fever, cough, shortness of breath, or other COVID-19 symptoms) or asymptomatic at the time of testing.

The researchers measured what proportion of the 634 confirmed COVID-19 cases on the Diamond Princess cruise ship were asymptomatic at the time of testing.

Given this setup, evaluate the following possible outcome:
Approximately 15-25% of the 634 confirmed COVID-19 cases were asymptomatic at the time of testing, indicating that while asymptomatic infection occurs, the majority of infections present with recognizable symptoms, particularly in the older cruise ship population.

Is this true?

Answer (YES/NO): NO